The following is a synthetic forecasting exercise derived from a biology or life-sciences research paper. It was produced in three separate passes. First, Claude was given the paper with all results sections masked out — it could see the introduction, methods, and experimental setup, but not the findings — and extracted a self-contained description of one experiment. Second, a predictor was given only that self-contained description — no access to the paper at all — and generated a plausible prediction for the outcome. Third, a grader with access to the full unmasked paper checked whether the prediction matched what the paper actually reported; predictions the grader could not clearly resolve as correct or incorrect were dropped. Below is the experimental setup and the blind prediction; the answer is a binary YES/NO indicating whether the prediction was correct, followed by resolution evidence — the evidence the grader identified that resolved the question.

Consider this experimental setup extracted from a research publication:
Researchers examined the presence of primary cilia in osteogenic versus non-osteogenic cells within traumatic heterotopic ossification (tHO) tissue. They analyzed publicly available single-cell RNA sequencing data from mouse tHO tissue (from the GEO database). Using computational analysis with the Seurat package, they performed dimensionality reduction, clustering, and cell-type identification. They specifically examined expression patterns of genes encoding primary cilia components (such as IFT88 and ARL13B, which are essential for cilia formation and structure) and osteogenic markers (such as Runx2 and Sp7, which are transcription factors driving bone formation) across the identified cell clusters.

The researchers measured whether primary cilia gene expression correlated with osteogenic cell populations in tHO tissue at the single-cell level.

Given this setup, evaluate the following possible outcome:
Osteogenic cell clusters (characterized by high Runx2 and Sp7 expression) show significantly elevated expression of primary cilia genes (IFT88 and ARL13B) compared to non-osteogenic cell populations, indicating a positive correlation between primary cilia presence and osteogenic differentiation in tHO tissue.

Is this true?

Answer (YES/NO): NO